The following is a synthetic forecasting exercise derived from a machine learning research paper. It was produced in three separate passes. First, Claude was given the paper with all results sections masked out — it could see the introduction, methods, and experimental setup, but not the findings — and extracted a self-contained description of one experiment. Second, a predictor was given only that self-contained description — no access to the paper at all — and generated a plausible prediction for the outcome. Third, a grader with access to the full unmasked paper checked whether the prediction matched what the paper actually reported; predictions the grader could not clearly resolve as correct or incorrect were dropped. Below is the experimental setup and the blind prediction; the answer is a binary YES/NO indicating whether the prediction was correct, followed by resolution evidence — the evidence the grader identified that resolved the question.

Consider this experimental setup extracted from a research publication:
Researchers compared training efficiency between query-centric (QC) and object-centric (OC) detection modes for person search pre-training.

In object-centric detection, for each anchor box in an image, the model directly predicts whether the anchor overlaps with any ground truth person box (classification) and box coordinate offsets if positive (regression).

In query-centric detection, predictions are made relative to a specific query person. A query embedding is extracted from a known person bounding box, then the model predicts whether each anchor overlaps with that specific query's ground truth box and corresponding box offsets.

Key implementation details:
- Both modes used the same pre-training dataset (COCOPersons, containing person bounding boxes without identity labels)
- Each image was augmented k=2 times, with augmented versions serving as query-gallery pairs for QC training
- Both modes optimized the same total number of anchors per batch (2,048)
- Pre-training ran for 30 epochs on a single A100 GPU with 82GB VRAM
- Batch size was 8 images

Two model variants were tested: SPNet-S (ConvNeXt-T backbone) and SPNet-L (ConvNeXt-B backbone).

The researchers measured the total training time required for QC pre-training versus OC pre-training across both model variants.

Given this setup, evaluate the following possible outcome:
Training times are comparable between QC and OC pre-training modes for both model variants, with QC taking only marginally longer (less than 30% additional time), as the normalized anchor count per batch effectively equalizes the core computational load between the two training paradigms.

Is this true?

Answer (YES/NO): YES